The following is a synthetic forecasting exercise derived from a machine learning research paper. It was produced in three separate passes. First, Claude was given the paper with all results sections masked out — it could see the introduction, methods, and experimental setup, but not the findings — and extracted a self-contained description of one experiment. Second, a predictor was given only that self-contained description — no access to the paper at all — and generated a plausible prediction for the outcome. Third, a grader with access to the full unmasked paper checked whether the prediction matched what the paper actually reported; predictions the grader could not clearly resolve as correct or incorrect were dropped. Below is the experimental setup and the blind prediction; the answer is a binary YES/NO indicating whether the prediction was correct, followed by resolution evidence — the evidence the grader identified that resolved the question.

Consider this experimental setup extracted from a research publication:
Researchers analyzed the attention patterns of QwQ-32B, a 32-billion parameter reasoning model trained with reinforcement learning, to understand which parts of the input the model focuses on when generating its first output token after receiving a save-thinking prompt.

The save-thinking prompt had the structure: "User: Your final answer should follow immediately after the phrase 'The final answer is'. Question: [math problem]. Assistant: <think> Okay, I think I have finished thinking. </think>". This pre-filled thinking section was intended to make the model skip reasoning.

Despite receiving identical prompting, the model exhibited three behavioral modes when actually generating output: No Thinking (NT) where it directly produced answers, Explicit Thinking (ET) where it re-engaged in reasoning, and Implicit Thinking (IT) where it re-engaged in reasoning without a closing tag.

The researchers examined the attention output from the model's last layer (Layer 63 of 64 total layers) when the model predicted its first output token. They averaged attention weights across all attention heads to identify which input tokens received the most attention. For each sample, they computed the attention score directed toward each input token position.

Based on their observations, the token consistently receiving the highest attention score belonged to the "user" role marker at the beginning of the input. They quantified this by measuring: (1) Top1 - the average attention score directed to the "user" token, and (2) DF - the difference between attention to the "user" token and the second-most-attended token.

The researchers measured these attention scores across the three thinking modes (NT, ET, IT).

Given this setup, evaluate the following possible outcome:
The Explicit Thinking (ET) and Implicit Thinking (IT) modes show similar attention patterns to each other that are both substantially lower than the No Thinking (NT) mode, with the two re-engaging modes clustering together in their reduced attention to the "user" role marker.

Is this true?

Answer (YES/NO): NO